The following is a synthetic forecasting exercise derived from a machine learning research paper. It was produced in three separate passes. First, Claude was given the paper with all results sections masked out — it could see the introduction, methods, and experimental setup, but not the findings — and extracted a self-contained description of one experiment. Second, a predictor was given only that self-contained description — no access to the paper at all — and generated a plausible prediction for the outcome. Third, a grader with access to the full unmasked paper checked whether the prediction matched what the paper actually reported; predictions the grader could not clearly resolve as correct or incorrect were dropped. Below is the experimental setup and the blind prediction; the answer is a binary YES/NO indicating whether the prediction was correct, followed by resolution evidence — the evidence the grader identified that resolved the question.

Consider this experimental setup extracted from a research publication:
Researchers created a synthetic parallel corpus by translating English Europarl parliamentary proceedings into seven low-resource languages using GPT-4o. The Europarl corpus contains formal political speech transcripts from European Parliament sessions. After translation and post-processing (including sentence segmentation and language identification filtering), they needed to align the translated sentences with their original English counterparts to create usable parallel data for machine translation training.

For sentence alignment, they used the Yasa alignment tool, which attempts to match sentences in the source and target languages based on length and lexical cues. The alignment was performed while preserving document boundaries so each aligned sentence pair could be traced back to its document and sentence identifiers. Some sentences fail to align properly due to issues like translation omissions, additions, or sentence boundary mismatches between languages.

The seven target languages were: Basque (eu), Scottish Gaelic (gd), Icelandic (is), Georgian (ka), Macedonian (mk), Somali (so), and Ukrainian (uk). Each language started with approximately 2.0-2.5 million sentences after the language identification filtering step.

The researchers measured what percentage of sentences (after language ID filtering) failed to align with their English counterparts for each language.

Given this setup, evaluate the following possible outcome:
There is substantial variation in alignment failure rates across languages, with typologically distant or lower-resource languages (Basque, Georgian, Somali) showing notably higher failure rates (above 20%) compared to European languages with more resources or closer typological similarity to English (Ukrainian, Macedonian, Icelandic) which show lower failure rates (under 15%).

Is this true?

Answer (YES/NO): NO